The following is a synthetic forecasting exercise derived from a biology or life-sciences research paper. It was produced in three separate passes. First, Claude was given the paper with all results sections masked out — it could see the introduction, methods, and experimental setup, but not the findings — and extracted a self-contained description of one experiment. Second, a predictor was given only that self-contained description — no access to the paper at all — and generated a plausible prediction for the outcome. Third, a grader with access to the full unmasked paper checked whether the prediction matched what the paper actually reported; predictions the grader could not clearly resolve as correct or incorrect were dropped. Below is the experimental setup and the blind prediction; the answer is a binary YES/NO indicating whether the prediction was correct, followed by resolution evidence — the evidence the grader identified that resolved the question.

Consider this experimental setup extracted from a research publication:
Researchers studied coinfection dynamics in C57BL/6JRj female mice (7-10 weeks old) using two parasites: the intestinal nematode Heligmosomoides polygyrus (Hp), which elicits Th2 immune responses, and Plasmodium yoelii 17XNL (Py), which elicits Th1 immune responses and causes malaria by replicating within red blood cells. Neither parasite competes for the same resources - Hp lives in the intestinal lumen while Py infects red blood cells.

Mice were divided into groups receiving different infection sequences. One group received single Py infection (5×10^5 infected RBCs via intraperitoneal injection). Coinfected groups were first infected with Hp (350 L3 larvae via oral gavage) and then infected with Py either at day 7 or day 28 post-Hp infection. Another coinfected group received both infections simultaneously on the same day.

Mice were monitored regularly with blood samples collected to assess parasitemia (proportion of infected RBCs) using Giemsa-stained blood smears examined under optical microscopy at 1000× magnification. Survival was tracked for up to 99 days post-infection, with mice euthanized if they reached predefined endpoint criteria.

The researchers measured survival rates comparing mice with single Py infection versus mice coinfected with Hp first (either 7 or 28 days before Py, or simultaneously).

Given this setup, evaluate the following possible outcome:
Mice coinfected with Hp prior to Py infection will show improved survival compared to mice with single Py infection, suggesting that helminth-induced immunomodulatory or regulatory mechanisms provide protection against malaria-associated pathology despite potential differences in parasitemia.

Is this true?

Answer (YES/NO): NO